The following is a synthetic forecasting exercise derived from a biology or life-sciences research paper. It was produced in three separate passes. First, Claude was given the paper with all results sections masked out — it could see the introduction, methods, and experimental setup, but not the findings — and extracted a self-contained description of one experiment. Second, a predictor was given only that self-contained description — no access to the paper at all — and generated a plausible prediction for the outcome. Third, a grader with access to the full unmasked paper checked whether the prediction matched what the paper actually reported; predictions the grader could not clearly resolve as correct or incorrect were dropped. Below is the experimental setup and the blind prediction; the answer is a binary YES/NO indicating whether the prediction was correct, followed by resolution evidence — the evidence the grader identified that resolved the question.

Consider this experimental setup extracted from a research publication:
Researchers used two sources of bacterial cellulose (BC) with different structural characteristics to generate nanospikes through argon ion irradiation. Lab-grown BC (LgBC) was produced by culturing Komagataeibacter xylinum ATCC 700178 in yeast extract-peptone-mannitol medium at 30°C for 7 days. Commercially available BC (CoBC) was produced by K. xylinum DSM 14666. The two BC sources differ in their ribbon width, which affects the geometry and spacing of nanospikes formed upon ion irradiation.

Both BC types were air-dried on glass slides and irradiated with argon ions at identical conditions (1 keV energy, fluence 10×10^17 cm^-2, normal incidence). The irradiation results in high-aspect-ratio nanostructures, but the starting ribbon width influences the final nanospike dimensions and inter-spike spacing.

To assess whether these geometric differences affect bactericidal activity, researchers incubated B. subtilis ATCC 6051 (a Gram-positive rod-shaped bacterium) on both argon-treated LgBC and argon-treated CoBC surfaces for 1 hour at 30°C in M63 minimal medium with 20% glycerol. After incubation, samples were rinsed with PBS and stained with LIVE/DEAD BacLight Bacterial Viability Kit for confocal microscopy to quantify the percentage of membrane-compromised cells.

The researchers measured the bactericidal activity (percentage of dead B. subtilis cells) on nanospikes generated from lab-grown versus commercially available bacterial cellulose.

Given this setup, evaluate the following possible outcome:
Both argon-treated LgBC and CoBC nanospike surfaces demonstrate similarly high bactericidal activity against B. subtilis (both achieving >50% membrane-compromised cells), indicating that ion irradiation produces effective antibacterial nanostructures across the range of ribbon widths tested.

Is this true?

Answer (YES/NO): NO